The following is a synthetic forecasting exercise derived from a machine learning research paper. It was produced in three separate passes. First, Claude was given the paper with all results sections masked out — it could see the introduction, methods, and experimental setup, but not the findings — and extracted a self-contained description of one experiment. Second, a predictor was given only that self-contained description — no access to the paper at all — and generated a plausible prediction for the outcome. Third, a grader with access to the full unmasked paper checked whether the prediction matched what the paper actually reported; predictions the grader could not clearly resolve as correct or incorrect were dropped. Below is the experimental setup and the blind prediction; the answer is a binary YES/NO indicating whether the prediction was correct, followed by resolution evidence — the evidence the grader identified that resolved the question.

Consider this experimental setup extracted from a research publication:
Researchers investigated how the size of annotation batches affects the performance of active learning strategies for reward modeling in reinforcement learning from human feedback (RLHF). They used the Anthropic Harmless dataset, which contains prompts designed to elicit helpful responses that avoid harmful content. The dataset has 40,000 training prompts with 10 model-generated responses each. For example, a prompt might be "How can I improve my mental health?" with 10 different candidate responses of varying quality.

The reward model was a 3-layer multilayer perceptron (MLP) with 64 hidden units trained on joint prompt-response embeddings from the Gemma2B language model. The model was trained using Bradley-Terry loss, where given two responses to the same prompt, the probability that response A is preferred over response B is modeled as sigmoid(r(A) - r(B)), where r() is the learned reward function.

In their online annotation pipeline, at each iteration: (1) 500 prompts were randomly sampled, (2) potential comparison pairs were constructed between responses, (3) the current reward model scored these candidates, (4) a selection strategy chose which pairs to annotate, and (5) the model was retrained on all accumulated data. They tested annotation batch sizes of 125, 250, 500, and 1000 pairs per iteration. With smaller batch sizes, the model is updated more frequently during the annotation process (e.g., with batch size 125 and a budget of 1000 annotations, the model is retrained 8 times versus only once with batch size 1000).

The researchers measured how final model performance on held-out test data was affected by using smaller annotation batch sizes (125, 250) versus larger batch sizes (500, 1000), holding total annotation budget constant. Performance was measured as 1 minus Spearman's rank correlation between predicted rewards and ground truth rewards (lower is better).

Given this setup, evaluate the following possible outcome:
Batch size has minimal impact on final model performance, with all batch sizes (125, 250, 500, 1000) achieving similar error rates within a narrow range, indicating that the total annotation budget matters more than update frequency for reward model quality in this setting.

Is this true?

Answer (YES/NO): NO